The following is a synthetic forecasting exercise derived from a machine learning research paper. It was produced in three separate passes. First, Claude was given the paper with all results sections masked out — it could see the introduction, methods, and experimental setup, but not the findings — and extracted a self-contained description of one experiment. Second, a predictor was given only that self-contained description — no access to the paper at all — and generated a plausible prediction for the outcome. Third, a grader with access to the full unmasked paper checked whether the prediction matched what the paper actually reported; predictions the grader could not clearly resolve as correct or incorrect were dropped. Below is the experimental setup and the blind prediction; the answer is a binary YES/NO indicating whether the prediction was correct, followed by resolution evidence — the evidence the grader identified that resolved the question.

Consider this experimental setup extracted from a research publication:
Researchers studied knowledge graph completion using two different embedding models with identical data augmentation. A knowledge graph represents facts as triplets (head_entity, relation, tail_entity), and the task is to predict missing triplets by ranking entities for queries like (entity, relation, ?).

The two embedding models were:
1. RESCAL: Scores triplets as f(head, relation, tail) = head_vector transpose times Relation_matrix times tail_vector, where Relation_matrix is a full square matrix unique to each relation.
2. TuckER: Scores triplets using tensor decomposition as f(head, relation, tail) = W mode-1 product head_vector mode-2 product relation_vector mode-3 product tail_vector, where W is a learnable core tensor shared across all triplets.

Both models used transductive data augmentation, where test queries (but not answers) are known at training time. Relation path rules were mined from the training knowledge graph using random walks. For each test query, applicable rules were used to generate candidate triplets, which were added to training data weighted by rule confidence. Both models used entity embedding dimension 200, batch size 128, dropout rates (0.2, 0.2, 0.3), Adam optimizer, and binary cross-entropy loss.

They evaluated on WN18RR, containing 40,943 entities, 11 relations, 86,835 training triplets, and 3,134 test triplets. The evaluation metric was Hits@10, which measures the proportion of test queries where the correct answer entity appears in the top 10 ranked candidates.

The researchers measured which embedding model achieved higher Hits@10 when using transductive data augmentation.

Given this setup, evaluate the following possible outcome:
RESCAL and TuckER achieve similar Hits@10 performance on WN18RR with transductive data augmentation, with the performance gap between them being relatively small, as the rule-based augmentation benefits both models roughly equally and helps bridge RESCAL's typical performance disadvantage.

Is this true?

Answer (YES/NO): YES